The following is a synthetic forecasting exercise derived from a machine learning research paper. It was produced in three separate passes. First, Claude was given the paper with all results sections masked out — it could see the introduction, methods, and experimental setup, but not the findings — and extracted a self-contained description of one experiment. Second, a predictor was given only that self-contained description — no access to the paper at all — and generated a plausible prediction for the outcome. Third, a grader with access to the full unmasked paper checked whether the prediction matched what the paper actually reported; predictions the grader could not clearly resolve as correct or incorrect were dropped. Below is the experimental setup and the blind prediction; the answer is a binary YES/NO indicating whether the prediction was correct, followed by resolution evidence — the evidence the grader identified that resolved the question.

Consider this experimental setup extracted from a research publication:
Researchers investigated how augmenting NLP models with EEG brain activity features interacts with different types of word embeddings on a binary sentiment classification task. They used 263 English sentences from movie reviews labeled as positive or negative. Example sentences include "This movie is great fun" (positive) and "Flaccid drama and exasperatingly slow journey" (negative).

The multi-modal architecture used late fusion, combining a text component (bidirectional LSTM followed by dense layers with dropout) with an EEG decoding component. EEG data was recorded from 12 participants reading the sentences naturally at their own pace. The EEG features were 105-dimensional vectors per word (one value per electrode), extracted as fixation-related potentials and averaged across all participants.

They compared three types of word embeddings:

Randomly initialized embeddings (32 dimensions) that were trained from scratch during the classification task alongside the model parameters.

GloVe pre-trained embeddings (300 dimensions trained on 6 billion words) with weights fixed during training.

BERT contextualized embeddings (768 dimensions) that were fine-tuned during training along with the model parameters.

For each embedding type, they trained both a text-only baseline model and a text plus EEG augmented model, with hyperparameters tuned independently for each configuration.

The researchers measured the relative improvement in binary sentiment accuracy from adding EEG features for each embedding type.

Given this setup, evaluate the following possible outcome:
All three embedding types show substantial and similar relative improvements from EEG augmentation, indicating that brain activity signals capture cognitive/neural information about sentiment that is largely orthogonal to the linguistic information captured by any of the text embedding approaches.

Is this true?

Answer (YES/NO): NO